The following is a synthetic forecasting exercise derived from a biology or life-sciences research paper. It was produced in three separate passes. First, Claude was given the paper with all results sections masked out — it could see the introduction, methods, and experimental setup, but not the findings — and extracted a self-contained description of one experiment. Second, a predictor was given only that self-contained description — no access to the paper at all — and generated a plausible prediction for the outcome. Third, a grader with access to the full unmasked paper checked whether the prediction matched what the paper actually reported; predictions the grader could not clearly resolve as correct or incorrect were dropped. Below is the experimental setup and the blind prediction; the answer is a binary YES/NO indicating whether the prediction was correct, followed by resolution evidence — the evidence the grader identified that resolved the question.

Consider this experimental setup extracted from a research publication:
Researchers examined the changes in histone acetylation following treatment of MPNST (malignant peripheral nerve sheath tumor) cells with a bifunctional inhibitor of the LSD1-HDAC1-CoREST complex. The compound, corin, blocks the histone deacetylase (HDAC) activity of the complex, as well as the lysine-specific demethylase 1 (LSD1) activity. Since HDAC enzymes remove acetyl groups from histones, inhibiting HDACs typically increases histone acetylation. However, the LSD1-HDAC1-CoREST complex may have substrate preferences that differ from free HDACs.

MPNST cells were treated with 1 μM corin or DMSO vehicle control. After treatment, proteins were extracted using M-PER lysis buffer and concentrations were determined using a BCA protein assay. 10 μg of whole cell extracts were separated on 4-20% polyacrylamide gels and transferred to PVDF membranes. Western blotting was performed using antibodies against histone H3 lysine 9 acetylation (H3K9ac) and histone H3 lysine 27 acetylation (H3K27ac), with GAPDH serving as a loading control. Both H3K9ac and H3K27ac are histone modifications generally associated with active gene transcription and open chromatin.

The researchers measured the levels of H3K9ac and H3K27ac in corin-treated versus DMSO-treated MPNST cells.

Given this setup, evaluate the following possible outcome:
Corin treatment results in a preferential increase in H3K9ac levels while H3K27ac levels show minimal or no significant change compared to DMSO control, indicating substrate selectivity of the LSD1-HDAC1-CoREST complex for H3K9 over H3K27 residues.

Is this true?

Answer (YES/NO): NO